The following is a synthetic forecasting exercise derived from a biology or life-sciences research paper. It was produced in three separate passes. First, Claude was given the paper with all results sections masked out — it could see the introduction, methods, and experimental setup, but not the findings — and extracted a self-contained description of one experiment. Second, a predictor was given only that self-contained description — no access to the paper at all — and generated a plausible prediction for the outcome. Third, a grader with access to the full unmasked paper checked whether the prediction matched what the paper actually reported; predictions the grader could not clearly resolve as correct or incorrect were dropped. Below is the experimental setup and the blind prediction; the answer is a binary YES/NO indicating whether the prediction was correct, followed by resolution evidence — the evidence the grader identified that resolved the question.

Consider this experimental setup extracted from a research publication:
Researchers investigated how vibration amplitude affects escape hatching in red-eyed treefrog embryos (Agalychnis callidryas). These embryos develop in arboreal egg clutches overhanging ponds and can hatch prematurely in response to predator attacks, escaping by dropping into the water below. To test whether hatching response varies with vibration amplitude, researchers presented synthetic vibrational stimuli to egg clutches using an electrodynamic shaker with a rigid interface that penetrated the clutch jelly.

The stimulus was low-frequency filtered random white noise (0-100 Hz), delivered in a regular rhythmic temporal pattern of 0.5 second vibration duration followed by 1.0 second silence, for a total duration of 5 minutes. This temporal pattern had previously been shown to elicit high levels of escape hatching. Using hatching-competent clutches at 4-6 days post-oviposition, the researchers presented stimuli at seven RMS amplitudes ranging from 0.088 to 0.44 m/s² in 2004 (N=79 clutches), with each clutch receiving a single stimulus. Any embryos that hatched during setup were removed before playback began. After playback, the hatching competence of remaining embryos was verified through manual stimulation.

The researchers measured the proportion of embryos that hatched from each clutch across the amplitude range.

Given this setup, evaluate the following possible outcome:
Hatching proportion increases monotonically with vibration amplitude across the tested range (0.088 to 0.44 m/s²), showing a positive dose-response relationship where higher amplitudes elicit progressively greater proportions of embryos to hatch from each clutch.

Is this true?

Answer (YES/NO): NO